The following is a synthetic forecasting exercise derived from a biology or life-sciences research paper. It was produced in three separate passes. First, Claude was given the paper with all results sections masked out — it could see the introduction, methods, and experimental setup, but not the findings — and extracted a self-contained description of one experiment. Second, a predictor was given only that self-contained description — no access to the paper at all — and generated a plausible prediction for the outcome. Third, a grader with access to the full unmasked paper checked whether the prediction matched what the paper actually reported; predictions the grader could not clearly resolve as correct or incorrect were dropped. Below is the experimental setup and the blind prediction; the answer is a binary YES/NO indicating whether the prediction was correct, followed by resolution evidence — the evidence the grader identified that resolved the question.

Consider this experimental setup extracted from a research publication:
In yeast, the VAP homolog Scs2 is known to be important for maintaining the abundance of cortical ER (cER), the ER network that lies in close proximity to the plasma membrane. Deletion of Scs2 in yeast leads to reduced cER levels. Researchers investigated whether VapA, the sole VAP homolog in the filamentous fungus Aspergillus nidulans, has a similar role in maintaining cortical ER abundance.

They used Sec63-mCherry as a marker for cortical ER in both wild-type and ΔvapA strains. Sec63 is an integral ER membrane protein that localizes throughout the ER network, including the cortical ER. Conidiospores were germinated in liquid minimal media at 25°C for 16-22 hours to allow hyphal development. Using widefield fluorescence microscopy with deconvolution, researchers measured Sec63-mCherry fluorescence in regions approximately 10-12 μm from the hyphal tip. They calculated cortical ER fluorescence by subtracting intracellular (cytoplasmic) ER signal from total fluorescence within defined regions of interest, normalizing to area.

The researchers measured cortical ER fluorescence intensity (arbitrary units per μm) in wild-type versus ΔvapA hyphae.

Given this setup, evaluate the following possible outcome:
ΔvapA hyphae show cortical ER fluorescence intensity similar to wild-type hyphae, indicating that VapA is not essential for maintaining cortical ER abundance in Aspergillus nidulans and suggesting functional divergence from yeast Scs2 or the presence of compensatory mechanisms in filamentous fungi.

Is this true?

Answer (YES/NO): YES